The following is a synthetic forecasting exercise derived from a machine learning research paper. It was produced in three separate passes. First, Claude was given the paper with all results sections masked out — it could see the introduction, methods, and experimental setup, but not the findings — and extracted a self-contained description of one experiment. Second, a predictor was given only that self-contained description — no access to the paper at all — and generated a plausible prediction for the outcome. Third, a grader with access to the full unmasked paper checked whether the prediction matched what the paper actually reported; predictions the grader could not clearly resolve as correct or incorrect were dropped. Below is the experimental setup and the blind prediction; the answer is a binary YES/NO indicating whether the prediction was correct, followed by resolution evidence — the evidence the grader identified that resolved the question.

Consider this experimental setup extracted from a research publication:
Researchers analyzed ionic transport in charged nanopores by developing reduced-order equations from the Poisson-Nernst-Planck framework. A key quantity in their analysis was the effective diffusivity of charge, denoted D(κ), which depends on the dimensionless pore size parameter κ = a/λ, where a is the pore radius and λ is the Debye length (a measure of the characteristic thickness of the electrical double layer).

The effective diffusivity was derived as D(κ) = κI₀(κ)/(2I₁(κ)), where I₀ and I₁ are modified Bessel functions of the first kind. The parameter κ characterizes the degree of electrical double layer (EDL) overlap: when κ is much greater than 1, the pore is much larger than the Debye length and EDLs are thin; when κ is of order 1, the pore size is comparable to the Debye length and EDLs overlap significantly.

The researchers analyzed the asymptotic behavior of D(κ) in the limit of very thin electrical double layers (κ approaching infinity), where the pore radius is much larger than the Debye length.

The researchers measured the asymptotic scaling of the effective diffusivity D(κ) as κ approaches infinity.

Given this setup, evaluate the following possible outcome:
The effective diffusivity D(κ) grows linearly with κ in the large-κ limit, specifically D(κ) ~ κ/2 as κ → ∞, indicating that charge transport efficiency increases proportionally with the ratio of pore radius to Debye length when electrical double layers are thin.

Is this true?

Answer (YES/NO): YES